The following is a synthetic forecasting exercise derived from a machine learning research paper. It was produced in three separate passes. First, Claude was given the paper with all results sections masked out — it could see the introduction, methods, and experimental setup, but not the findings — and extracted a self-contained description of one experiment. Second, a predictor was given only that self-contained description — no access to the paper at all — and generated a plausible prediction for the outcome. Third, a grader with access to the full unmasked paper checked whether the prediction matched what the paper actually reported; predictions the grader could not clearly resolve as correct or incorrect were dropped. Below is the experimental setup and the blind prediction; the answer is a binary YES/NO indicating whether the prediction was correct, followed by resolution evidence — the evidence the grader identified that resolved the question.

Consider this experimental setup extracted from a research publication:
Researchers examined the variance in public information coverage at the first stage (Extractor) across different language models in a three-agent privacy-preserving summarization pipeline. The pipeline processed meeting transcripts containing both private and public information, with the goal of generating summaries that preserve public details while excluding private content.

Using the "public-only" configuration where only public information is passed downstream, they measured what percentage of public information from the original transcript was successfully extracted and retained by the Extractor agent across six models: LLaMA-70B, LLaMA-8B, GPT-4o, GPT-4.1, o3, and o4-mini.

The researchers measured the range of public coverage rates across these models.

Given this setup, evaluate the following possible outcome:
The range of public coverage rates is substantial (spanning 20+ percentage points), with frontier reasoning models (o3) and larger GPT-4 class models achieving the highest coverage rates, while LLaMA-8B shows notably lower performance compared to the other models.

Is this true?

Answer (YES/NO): NO